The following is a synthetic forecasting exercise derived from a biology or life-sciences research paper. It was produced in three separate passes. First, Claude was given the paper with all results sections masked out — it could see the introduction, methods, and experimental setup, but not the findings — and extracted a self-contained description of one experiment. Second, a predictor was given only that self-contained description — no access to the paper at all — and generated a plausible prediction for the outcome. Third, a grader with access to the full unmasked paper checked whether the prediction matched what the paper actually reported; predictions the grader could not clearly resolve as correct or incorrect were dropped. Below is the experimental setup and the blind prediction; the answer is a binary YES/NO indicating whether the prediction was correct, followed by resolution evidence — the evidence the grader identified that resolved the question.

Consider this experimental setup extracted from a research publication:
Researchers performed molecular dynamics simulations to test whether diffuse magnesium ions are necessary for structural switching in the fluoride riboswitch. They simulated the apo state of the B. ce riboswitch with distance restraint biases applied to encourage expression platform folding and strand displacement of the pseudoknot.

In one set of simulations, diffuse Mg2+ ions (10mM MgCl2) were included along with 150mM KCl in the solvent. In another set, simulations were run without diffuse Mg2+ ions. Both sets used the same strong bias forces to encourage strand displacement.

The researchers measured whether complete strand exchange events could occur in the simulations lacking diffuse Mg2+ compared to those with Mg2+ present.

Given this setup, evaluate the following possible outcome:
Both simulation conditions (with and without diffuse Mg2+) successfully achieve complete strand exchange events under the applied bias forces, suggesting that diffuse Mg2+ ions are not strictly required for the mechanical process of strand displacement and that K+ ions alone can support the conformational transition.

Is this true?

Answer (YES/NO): NO